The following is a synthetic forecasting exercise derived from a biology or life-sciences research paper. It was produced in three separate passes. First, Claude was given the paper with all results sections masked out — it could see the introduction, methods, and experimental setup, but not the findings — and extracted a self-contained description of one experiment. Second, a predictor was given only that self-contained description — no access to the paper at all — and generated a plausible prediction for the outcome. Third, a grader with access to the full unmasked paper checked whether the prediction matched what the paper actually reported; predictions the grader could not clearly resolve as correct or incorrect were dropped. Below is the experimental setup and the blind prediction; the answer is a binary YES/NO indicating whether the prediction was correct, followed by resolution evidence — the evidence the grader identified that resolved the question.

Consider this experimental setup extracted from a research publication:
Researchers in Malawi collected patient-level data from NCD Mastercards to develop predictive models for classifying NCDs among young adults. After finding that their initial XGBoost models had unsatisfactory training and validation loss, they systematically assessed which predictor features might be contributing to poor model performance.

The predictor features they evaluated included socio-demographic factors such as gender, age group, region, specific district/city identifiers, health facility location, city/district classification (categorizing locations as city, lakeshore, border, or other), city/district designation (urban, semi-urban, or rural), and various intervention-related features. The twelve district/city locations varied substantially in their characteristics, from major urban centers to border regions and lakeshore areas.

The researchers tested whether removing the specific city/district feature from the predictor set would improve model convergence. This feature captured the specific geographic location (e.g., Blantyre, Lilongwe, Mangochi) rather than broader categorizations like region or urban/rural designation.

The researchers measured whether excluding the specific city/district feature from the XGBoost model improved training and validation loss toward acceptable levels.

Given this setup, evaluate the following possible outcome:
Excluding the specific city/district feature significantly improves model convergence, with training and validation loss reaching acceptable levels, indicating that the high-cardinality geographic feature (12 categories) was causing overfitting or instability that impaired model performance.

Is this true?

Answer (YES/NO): NO